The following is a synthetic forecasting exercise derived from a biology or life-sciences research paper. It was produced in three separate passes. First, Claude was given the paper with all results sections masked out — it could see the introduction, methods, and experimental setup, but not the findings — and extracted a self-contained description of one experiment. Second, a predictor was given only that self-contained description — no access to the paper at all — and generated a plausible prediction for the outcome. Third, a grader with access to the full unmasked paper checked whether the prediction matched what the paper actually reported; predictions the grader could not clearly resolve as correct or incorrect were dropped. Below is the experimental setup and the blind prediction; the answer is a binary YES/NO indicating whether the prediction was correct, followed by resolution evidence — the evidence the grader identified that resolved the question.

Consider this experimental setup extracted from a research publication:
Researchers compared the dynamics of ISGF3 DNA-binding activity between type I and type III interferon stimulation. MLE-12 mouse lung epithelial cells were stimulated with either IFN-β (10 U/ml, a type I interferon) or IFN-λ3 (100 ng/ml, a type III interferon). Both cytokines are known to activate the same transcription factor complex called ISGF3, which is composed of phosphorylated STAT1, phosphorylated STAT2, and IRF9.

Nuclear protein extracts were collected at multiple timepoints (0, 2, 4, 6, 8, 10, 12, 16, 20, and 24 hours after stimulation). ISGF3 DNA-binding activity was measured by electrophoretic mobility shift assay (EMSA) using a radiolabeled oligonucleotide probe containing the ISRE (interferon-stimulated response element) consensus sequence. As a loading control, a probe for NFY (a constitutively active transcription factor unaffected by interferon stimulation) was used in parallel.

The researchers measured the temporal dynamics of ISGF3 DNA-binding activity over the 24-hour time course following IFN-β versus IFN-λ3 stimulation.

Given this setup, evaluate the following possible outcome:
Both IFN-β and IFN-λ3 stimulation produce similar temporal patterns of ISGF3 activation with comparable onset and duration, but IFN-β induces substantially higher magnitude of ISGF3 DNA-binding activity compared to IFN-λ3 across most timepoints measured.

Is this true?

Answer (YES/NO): NO